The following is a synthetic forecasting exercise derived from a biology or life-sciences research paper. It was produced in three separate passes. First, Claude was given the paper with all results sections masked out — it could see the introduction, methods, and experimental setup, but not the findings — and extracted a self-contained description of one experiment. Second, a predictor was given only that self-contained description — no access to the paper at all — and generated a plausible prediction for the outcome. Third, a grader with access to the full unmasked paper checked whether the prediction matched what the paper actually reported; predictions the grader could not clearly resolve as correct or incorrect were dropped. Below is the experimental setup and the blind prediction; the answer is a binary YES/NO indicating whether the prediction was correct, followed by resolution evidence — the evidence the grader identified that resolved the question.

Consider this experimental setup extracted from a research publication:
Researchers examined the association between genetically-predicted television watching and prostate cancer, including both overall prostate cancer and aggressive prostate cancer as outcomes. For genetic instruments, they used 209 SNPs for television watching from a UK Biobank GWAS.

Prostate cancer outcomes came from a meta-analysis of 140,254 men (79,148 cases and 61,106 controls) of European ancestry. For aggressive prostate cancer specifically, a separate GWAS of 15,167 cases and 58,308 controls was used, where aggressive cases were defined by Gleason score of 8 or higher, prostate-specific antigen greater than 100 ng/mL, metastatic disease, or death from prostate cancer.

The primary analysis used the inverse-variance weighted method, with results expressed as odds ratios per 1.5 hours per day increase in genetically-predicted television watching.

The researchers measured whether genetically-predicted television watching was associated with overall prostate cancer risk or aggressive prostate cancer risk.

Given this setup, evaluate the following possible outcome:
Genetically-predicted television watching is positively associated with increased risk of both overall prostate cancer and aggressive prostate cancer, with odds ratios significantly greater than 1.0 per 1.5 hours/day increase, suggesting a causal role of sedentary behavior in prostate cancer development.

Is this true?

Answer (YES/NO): NO